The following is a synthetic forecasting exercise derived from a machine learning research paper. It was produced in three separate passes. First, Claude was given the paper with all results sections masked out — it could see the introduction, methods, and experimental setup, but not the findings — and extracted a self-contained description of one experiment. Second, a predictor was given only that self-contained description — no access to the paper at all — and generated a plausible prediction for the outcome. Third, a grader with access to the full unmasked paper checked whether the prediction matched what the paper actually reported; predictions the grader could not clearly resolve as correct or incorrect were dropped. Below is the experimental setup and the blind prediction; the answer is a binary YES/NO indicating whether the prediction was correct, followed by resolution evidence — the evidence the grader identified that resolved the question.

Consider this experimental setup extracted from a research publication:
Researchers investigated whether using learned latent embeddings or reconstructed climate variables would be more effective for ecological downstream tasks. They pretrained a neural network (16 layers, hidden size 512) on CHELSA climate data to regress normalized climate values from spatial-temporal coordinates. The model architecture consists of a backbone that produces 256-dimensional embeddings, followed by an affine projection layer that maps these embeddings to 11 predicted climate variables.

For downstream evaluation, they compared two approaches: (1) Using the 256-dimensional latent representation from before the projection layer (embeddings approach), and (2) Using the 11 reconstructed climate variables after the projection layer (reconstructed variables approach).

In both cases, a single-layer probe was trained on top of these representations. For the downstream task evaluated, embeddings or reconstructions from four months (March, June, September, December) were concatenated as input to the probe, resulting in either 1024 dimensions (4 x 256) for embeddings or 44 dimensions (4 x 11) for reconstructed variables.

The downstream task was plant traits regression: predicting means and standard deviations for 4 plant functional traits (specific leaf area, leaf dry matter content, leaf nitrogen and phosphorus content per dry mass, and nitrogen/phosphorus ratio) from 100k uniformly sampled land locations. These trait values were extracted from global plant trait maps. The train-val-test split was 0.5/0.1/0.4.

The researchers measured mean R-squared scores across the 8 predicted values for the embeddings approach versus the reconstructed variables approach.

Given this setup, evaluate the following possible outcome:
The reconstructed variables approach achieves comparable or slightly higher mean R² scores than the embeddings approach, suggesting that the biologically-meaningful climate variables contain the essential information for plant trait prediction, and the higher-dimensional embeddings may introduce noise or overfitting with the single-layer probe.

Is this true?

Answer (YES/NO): NO